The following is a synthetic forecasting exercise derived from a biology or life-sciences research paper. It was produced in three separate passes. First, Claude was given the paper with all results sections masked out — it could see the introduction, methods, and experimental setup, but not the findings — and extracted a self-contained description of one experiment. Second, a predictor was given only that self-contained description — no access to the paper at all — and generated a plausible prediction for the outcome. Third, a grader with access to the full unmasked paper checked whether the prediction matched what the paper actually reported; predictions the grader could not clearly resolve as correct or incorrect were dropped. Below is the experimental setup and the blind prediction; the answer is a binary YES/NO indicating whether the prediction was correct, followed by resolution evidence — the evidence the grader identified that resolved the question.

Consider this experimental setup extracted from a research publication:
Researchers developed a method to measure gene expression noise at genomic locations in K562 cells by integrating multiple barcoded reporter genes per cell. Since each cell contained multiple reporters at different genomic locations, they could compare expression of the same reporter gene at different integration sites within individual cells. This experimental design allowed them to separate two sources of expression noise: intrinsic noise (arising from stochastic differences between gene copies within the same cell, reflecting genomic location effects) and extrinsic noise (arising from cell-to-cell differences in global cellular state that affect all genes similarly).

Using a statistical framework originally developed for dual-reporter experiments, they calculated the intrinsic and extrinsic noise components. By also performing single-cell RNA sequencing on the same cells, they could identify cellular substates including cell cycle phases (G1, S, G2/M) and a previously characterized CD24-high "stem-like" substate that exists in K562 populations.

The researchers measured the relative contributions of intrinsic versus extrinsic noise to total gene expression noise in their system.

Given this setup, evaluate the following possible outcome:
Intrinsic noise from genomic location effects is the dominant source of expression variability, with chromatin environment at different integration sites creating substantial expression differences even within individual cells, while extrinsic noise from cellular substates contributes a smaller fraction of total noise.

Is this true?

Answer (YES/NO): NO